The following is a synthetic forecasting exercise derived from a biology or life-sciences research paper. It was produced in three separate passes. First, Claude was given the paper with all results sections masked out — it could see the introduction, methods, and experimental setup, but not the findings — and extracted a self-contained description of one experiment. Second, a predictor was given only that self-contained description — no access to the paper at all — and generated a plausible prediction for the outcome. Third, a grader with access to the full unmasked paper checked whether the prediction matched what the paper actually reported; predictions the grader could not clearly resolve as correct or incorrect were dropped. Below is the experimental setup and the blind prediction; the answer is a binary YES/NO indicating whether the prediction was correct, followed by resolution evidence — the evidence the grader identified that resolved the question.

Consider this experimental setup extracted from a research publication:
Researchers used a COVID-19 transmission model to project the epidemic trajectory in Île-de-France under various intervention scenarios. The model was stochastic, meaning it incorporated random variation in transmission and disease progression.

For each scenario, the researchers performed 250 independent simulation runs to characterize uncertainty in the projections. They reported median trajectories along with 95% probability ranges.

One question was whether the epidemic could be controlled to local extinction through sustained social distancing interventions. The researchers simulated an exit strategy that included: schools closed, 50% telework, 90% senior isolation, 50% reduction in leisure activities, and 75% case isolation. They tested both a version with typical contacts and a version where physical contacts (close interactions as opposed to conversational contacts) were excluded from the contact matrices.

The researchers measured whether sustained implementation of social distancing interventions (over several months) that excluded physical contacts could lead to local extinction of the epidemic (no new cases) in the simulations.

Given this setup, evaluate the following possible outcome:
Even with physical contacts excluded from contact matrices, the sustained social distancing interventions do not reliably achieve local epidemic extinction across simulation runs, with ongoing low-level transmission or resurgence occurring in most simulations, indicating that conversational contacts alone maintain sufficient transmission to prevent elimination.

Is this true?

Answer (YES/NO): NO